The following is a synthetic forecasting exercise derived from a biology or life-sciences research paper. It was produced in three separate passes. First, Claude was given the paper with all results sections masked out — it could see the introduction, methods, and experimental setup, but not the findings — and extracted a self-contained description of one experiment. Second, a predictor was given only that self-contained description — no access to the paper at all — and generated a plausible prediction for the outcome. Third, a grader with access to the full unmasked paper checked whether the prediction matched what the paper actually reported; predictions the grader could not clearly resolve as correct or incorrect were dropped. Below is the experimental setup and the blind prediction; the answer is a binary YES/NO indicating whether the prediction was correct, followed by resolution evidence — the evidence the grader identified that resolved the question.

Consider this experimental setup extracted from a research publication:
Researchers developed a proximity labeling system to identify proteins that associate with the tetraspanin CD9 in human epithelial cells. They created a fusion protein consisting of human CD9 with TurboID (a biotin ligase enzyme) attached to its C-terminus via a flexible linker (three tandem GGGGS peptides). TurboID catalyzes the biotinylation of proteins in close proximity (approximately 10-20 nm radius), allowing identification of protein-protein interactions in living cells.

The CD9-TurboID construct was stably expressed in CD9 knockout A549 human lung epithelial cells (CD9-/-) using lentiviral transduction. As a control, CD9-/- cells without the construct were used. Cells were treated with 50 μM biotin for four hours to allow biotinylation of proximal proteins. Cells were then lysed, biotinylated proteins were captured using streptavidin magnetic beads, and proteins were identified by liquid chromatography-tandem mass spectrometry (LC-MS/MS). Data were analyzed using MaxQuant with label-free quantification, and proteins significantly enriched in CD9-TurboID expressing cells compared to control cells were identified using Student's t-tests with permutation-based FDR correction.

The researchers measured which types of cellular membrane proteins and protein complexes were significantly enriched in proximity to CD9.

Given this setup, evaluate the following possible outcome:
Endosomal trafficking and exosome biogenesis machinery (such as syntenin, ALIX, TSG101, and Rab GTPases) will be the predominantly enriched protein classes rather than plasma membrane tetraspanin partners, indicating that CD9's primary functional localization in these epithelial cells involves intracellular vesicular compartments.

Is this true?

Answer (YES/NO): NO